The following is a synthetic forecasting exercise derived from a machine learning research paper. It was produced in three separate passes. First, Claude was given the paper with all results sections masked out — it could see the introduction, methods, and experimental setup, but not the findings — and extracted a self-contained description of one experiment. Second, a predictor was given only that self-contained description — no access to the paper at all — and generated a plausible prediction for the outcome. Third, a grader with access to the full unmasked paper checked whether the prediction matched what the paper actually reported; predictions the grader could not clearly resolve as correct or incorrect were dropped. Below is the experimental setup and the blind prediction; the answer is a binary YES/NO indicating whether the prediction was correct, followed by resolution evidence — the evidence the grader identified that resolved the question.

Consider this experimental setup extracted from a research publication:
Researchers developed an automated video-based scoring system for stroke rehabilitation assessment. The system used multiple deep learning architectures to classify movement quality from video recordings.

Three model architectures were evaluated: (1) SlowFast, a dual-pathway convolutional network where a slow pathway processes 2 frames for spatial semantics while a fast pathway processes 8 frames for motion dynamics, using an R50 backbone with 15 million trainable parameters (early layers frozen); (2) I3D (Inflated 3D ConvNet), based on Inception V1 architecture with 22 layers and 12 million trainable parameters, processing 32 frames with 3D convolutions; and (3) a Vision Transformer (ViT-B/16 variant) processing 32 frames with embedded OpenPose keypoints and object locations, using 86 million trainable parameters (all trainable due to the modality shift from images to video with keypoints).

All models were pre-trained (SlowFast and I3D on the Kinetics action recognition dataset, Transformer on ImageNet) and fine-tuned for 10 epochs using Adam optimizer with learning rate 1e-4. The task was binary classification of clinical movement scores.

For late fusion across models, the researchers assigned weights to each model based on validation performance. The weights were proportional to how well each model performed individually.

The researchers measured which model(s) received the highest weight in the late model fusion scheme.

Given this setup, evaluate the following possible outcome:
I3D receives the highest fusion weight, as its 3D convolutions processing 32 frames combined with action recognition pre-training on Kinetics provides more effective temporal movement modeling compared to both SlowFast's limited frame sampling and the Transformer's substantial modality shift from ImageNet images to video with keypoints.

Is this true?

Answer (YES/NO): NO